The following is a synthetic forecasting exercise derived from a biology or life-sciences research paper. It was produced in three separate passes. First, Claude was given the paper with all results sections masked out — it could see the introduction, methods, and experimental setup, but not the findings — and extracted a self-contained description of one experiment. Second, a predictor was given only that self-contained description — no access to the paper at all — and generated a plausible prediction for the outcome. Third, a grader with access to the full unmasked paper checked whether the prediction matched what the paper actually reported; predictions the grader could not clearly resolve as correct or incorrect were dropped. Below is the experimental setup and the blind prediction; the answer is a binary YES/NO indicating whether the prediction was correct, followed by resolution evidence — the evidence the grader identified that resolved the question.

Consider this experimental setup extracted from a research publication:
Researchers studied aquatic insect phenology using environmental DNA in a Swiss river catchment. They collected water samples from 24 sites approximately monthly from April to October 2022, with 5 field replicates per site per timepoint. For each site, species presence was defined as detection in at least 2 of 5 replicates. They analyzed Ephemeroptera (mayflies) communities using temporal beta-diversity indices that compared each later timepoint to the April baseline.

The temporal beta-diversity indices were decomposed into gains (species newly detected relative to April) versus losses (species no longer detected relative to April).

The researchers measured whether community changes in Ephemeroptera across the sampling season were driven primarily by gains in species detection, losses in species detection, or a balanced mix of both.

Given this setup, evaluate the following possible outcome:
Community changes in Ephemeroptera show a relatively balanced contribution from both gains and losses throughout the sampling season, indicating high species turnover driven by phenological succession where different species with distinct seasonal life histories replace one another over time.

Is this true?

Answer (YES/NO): NO